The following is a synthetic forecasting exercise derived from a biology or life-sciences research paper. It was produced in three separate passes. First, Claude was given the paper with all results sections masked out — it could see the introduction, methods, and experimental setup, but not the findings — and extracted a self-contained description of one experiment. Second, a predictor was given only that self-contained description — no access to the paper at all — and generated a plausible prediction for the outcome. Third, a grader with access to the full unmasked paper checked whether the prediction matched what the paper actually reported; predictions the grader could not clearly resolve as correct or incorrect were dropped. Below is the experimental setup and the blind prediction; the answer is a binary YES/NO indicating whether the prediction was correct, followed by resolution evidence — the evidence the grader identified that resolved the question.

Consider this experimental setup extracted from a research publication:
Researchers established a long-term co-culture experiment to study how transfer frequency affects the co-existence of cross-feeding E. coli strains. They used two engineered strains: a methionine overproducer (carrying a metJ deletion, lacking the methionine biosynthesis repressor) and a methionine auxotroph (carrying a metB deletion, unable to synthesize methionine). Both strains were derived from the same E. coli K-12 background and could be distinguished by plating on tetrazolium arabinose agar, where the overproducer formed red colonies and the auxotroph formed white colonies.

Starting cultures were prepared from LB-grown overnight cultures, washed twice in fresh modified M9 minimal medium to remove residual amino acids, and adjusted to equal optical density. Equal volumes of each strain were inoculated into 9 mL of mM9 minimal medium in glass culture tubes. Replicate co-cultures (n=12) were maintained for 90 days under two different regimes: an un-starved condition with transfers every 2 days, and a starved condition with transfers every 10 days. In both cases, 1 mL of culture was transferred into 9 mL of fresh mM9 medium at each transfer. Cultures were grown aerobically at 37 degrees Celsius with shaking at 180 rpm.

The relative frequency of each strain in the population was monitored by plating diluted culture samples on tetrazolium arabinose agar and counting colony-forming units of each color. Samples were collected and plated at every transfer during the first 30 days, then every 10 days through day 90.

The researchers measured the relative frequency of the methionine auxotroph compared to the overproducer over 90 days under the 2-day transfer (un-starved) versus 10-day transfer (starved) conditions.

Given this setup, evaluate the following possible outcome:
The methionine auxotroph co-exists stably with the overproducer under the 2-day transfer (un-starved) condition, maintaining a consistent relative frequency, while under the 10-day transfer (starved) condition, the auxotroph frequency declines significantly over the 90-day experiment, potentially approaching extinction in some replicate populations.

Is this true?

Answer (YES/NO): NO